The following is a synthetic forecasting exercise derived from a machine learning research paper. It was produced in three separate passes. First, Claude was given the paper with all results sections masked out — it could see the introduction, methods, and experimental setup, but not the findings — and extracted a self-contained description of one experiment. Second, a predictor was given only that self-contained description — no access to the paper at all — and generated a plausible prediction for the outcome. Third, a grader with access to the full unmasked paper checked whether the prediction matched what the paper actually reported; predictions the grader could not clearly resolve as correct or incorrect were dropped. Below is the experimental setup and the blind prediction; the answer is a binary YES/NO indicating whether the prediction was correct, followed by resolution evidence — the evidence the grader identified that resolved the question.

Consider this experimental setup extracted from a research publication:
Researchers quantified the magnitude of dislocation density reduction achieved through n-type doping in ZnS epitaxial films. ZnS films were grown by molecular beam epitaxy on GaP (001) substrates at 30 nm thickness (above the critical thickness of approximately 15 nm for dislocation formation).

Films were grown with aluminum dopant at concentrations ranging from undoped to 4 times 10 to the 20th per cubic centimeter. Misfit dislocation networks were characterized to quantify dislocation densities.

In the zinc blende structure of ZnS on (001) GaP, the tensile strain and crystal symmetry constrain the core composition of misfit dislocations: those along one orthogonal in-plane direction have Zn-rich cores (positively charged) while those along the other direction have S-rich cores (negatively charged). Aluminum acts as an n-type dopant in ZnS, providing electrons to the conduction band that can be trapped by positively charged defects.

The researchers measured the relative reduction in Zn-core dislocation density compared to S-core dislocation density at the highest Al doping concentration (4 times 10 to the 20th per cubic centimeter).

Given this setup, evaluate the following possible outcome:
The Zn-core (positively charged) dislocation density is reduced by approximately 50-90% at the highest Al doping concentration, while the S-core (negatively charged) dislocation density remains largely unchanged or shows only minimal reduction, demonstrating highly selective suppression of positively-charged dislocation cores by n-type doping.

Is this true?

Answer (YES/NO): NO